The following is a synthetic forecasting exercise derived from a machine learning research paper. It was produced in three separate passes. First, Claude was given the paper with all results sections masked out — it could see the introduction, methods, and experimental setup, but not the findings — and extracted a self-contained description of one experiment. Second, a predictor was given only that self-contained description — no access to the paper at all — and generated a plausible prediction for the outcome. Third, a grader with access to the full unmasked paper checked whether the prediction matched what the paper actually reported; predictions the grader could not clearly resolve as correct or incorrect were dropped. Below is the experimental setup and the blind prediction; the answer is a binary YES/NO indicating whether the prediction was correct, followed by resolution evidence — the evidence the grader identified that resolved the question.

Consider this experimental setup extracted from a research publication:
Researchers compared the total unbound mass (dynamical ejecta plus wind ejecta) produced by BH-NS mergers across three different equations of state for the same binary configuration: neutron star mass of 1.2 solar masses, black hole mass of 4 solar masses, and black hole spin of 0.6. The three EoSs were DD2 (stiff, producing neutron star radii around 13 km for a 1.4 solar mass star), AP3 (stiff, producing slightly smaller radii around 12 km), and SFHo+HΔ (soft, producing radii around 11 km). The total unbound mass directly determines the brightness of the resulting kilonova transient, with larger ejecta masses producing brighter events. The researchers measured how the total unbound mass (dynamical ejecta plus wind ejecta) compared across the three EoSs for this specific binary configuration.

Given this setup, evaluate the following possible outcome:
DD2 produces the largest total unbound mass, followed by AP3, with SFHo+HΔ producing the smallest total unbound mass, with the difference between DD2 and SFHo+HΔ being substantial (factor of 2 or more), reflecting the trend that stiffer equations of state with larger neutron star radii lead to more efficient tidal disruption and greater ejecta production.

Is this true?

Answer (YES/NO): YES